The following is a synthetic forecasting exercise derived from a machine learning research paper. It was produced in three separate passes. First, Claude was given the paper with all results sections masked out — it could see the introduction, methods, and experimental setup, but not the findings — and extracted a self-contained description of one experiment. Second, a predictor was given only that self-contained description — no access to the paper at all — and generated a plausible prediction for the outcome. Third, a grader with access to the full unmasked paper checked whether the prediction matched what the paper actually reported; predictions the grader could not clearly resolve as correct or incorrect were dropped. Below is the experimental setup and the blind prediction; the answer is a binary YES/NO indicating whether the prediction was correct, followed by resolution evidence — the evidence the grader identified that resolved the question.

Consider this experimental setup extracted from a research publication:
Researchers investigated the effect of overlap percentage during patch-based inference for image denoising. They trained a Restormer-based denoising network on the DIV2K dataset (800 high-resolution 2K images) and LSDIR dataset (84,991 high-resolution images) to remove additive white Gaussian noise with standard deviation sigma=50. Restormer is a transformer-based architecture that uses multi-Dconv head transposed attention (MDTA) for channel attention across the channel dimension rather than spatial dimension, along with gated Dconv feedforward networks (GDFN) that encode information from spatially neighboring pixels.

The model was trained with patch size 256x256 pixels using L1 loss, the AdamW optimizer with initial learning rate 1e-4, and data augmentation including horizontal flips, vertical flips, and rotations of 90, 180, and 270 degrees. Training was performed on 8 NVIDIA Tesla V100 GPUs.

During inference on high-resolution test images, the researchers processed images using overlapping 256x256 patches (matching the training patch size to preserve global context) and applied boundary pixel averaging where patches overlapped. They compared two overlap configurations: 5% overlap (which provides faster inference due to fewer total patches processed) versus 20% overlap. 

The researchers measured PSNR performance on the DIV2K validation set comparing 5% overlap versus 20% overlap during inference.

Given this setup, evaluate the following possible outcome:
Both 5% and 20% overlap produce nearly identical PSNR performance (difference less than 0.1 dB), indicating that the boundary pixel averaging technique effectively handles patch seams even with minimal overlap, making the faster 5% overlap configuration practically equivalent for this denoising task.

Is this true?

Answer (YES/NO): NO